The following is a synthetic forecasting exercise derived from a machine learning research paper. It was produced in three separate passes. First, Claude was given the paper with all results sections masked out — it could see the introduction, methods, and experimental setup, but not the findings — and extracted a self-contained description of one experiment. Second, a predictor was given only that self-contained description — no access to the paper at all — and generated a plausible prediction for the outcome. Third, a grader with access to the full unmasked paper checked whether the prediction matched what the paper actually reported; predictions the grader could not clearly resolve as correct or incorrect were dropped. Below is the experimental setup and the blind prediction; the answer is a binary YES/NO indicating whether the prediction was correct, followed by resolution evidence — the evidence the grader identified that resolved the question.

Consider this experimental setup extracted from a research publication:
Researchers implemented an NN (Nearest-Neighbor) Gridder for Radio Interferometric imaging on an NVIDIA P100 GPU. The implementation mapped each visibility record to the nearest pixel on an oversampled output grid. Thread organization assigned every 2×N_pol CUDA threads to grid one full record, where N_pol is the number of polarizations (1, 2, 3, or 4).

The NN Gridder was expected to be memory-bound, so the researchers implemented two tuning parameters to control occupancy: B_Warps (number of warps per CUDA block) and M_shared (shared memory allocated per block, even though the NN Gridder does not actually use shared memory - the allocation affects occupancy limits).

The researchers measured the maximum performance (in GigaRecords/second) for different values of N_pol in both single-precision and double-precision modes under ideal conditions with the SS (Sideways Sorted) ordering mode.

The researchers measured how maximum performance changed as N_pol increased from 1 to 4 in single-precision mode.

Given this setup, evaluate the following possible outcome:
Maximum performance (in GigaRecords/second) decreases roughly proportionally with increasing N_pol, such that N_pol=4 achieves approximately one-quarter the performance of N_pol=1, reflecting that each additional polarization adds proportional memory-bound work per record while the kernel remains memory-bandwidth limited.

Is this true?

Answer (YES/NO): YES